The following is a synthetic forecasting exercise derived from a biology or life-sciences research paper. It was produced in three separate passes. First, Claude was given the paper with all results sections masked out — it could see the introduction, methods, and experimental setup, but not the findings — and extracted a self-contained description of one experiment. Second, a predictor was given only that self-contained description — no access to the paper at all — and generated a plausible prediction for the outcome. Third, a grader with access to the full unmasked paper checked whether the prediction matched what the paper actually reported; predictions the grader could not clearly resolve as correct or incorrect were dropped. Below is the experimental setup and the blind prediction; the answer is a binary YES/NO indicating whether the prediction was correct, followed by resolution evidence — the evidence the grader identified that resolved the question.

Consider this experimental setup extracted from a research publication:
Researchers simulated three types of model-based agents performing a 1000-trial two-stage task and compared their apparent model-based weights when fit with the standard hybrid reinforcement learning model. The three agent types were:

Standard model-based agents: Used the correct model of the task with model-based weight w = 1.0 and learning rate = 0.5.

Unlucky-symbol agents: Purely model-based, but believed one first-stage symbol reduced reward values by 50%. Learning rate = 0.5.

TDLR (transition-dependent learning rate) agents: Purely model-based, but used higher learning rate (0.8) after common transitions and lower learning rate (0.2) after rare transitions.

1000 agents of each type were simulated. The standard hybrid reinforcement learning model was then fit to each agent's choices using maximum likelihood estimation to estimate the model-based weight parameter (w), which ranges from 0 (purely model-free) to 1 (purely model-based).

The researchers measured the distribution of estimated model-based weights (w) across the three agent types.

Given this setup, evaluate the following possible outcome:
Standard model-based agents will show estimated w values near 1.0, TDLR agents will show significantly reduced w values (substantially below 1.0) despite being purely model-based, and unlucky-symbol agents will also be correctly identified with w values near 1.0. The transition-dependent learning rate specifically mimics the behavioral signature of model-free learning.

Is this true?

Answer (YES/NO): NO